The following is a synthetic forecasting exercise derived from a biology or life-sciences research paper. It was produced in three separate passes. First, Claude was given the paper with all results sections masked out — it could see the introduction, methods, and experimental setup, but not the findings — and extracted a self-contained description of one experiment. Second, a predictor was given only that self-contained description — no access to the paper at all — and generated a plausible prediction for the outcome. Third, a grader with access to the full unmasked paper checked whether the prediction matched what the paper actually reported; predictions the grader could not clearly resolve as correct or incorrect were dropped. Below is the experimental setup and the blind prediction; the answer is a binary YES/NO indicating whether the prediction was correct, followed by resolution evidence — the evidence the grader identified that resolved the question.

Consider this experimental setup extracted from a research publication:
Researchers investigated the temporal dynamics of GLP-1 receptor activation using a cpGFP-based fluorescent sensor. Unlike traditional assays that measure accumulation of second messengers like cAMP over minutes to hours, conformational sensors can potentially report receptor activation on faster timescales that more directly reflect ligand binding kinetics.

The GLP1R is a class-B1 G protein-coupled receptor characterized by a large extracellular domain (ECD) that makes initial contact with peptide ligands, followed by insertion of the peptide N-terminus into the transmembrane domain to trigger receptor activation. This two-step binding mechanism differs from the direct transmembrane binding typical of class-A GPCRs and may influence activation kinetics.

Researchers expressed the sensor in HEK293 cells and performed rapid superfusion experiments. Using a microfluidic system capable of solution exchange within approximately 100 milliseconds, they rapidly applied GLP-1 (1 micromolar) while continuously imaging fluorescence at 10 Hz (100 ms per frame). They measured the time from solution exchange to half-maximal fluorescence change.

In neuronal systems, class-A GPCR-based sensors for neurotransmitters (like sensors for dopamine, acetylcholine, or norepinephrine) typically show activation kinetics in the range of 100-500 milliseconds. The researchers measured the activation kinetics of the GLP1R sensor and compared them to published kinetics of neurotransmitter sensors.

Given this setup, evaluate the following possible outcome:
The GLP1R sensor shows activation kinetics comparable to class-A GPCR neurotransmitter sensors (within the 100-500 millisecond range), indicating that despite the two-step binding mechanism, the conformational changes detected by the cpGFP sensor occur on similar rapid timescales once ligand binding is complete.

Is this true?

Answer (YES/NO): NO